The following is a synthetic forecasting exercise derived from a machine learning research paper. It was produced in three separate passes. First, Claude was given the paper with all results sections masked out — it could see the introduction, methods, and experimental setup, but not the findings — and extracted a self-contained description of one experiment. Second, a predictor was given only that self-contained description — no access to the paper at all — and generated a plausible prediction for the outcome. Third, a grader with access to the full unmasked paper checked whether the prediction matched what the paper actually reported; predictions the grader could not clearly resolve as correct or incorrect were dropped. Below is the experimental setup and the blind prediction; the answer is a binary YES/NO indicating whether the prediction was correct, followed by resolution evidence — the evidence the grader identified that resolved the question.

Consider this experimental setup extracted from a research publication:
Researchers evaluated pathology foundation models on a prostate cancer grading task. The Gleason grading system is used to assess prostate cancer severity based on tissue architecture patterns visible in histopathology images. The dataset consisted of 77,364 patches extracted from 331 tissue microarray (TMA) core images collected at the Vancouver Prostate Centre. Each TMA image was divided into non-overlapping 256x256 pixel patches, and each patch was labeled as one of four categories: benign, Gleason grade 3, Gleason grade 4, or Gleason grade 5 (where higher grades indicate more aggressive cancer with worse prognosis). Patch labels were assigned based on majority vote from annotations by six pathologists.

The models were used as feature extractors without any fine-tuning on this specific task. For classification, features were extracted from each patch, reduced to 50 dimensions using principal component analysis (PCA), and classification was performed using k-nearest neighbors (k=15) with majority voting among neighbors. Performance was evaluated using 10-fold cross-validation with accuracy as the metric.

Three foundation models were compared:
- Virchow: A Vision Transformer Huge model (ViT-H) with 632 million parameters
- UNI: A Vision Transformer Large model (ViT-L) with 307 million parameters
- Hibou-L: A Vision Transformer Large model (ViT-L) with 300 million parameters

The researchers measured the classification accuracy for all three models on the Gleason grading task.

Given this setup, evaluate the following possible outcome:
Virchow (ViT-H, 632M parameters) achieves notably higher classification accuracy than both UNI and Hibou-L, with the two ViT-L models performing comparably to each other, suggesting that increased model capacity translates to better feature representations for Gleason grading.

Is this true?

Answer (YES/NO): NO